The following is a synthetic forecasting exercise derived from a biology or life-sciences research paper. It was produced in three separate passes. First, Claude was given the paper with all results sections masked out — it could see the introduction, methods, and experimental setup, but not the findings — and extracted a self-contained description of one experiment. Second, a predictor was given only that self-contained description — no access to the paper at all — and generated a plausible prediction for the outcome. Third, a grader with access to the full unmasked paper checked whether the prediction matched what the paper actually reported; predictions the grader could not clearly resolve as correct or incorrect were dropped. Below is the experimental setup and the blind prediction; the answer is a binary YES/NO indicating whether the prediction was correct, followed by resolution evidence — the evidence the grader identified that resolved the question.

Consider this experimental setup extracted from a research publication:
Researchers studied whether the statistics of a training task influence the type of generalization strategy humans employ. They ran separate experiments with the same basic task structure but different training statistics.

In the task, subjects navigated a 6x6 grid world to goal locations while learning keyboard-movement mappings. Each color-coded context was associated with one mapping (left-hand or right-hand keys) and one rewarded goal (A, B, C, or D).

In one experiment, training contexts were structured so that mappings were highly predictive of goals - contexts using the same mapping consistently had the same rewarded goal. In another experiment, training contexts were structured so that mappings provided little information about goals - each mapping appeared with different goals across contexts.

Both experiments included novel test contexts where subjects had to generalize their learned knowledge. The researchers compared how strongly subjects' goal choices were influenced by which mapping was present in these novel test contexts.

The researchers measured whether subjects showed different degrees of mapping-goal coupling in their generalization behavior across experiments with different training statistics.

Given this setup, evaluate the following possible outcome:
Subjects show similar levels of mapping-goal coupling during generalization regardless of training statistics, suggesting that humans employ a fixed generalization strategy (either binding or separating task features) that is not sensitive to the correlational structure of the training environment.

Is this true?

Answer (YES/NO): NO